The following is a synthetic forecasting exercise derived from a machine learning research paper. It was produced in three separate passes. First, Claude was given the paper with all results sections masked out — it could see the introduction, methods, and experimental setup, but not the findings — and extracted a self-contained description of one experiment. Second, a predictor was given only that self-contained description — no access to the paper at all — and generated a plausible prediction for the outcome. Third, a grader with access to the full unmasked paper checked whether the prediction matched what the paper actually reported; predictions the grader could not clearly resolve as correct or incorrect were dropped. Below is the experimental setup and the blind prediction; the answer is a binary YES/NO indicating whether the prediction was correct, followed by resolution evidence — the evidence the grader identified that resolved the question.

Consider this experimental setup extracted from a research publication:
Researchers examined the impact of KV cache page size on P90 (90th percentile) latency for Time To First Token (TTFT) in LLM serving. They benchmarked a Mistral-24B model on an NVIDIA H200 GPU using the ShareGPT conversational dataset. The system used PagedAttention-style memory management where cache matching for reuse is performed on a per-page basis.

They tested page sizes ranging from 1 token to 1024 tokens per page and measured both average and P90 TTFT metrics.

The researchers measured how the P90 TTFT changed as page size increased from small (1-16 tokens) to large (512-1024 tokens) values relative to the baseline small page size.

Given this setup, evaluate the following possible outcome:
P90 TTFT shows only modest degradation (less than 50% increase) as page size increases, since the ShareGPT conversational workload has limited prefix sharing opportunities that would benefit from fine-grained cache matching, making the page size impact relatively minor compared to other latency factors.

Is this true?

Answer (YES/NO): NO